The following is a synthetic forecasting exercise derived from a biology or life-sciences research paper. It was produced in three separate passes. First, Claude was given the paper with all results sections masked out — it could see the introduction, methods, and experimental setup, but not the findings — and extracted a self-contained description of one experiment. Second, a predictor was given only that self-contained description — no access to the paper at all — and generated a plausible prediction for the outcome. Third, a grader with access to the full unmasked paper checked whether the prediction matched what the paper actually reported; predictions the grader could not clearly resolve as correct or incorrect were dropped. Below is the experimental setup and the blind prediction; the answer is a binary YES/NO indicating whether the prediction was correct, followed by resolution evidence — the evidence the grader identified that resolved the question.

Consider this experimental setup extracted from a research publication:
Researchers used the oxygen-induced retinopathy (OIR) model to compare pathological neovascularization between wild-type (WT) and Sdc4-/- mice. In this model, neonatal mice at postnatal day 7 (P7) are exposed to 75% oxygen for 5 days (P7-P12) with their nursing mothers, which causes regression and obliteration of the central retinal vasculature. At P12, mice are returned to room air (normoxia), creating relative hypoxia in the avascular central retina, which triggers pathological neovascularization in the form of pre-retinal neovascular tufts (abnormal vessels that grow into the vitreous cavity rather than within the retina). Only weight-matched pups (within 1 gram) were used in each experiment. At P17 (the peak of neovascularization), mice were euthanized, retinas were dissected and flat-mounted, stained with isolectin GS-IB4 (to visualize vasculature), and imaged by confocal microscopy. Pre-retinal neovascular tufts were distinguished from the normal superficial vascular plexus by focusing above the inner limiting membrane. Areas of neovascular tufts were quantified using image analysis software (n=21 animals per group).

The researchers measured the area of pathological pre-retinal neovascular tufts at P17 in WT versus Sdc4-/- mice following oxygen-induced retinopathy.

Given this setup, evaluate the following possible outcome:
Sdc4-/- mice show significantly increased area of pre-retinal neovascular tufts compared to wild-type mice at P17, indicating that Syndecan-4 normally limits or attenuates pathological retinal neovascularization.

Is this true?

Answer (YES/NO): NO